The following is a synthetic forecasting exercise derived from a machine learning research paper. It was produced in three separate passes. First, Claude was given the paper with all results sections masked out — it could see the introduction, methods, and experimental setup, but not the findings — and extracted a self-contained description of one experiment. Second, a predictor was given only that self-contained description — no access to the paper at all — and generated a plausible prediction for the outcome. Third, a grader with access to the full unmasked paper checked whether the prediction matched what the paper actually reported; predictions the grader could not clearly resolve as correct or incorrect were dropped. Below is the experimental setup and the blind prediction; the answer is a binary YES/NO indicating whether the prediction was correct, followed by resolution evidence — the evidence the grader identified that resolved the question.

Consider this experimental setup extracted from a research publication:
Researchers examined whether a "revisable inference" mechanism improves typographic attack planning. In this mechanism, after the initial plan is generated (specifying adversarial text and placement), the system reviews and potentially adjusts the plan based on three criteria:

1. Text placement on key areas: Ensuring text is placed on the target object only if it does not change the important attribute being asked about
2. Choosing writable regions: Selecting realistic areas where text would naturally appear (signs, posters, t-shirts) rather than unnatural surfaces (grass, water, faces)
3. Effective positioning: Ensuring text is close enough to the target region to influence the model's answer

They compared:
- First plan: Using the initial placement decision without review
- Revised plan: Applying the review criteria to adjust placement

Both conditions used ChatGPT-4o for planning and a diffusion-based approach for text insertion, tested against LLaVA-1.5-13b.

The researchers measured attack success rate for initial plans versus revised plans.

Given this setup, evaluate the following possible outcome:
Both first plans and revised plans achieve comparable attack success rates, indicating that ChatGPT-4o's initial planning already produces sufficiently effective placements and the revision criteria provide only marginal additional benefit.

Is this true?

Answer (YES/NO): NO